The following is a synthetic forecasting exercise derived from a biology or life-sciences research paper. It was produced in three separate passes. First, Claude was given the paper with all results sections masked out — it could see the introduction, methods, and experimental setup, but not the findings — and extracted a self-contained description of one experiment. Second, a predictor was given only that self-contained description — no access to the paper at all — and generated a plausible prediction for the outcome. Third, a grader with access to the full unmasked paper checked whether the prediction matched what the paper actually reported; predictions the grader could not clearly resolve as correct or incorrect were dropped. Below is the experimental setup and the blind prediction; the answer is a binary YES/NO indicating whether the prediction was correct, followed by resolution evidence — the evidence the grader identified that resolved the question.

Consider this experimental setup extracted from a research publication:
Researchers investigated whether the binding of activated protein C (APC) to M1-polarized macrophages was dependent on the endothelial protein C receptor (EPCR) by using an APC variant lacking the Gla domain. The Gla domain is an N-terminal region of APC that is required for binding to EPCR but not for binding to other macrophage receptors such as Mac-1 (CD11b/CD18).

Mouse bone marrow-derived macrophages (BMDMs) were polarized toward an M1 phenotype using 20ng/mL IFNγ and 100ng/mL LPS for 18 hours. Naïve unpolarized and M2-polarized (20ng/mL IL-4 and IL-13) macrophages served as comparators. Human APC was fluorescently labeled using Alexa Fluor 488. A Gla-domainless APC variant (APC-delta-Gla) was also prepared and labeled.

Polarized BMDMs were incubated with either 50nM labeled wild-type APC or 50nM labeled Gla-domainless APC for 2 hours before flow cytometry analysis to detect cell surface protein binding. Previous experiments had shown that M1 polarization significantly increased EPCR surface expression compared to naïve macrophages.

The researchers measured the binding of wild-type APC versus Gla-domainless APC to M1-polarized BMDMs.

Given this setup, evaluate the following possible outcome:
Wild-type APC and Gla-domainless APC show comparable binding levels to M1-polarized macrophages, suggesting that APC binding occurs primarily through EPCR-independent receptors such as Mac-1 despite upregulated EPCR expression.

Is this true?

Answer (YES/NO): NO